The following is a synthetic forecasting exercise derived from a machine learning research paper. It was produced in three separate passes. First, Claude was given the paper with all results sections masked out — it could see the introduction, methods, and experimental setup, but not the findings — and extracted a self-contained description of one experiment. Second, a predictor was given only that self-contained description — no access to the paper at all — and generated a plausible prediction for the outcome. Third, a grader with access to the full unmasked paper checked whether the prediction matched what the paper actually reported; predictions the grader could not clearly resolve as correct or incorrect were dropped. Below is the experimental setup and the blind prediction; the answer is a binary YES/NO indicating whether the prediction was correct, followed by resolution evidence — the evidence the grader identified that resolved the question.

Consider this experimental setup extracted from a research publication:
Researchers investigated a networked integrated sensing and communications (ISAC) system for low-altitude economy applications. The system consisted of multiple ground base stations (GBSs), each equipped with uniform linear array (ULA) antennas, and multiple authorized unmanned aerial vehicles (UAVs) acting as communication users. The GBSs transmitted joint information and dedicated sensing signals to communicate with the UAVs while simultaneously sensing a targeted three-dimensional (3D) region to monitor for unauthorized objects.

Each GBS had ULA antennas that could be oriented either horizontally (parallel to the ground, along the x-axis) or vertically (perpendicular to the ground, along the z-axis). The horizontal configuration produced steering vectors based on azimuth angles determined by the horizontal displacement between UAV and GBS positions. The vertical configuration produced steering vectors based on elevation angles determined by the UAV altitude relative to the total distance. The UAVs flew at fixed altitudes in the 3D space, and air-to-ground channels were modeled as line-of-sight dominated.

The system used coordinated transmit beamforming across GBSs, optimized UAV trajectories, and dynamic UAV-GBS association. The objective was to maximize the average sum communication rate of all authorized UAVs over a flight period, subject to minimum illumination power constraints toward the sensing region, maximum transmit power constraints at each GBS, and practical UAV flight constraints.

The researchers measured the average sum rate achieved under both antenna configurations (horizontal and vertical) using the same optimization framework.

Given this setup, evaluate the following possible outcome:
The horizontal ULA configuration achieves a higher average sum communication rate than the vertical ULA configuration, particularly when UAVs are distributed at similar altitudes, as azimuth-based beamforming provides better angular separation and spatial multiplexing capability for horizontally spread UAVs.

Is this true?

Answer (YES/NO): YES